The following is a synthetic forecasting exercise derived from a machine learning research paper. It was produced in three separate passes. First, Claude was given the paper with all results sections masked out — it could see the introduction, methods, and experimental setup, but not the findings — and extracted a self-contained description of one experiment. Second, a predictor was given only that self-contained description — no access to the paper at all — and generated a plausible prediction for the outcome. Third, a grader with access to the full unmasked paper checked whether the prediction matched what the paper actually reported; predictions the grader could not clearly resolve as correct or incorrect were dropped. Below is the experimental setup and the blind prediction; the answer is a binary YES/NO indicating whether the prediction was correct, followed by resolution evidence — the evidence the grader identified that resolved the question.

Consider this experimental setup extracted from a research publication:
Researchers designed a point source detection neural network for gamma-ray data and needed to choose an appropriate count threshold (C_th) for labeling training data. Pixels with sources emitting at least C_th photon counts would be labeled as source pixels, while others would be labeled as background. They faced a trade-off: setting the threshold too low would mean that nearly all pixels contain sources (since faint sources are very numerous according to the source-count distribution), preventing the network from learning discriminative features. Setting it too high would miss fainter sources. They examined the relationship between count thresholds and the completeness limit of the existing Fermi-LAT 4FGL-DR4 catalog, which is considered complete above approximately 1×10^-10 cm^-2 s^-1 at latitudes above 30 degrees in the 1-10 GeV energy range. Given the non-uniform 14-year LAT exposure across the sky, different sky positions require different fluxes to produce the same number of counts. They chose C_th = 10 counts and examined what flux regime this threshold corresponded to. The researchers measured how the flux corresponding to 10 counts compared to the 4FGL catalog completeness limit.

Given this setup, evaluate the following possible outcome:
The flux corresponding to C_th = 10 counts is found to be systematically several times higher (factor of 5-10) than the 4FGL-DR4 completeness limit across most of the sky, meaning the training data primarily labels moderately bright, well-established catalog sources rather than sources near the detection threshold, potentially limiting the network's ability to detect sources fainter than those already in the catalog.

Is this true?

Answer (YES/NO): NO